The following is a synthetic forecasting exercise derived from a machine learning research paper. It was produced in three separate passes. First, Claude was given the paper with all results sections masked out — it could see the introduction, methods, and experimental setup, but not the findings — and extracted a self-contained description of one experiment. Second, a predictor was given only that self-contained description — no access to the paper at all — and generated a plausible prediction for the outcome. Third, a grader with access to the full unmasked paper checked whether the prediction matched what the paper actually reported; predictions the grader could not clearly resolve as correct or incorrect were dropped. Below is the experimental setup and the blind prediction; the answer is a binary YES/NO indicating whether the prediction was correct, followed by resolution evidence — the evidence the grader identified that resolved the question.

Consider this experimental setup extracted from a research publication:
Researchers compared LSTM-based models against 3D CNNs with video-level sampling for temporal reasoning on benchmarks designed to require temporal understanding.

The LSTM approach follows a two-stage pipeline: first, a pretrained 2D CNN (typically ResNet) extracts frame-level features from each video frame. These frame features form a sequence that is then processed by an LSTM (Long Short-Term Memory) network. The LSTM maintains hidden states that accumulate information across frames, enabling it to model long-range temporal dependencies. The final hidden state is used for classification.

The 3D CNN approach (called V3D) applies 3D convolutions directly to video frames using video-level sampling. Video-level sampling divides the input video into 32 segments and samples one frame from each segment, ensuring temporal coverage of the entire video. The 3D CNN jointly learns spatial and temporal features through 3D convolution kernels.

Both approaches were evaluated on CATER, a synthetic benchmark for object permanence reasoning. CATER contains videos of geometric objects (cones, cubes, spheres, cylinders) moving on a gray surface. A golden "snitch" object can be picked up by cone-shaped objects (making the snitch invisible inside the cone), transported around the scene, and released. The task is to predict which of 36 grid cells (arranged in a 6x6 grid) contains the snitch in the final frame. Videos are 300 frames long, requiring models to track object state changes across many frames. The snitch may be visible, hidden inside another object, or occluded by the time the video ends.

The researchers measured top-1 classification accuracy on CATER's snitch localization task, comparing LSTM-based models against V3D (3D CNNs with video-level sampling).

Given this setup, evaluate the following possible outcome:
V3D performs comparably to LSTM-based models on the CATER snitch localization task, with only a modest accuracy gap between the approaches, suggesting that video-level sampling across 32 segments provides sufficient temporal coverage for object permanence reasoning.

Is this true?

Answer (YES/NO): NO